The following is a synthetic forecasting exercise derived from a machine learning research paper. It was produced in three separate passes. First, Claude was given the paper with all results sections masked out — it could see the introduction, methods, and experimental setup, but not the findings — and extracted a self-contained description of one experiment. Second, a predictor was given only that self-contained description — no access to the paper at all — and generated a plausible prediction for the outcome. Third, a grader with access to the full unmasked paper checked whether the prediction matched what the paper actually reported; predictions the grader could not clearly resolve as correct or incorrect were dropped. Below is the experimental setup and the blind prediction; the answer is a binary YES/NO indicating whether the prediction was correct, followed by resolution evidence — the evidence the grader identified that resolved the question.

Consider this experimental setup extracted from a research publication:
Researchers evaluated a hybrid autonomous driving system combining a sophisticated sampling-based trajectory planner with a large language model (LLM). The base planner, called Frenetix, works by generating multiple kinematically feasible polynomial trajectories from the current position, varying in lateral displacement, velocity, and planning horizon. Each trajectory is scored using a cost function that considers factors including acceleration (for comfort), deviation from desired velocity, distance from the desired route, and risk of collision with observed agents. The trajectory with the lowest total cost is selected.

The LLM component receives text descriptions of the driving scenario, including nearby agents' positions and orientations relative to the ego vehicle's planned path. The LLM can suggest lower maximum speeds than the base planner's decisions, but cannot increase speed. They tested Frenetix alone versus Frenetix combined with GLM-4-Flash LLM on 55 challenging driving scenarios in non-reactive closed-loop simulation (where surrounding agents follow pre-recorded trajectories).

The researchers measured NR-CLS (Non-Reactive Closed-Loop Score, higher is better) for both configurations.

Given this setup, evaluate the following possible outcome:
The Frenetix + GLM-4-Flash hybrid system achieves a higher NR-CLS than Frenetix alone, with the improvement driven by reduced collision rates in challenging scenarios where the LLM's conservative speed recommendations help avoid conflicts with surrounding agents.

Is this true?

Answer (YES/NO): NO